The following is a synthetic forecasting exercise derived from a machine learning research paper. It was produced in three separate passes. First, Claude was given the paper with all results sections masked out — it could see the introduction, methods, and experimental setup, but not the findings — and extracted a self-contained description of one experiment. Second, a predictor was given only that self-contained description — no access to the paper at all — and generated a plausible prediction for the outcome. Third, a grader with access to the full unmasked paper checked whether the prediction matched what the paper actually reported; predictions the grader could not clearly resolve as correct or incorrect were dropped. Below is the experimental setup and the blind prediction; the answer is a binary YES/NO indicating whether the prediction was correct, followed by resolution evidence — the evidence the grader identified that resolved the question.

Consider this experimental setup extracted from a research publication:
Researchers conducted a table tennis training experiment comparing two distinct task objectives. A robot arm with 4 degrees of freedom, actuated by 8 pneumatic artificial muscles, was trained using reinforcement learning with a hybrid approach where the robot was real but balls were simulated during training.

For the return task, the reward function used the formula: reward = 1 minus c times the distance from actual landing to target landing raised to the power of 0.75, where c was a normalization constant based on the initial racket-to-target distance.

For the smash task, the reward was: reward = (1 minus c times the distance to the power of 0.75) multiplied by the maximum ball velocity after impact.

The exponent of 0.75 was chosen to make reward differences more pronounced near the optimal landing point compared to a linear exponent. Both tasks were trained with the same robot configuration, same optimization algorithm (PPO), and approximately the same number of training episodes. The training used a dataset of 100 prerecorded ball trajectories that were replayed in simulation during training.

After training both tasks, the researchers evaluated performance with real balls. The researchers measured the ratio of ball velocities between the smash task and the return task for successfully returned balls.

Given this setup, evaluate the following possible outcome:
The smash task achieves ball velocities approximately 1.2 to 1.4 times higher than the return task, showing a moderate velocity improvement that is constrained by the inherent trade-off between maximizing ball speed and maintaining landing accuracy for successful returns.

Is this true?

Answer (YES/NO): NO